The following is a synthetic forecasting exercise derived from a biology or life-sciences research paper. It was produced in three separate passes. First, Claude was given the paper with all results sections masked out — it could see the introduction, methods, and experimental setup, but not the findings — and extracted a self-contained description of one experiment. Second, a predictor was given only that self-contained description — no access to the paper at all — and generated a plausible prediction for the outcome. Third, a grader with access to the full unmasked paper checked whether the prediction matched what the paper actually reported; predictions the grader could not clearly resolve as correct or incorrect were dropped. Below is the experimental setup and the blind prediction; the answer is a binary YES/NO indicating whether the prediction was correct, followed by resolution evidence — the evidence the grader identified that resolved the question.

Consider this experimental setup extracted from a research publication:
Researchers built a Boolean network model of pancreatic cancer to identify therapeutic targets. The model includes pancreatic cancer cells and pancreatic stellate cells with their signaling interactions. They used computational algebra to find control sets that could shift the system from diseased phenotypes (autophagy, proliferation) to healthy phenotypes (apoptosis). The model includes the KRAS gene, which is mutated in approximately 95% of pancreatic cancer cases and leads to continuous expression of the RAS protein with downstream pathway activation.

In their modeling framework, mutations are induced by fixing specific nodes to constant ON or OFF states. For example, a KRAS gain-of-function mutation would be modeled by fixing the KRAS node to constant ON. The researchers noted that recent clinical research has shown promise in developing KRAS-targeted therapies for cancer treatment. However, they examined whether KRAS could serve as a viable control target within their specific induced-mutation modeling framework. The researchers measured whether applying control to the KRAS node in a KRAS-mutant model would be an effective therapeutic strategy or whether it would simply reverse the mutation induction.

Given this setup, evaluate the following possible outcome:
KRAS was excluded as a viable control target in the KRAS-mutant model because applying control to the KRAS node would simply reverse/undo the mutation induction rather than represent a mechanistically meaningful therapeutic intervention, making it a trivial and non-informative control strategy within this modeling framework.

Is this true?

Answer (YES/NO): YES